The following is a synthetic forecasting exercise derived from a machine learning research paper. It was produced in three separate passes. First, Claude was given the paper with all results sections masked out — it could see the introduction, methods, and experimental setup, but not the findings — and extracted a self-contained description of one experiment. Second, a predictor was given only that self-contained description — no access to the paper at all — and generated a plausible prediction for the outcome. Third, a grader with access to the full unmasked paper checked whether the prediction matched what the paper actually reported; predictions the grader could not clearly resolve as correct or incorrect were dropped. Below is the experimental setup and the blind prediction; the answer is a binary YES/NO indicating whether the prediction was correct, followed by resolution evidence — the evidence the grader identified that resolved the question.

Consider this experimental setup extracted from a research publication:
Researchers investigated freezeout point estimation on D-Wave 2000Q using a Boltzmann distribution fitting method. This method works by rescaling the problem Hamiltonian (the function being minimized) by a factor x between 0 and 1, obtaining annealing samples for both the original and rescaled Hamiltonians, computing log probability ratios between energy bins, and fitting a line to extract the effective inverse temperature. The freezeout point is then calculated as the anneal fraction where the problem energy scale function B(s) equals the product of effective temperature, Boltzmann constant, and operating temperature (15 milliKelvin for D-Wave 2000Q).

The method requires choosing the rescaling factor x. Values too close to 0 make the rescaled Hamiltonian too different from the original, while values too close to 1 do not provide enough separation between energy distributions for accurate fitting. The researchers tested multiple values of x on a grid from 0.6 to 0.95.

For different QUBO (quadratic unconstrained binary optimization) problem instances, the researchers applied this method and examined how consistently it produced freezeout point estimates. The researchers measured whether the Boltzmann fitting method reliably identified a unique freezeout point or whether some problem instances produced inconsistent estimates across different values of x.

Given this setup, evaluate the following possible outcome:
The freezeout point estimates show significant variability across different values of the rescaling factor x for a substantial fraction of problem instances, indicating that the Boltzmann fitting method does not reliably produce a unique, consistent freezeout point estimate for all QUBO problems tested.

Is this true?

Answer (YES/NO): NO